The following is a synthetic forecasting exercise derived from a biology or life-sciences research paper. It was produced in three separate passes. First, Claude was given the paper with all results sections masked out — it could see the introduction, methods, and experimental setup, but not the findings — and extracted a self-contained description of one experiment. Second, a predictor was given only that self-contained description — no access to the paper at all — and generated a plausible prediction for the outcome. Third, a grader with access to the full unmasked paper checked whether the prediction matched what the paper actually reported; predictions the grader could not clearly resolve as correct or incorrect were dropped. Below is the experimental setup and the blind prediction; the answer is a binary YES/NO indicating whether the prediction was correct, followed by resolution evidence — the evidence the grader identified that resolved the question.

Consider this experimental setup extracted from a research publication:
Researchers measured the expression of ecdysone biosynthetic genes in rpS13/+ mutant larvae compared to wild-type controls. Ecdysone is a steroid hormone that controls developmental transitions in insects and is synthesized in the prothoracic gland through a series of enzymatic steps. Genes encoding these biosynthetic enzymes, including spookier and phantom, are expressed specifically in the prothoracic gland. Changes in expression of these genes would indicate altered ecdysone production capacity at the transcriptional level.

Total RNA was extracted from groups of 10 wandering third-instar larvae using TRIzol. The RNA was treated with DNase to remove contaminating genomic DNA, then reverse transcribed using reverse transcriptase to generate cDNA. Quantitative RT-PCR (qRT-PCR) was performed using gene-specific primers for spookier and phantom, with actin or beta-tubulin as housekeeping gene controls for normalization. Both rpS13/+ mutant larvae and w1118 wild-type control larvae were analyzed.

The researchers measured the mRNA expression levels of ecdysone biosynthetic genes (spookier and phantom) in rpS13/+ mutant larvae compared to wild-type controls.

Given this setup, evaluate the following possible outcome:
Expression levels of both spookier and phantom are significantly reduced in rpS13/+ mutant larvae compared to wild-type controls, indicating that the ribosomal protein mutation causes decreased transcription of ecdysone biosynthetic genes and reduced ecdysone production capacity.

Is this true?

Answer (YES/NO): NO